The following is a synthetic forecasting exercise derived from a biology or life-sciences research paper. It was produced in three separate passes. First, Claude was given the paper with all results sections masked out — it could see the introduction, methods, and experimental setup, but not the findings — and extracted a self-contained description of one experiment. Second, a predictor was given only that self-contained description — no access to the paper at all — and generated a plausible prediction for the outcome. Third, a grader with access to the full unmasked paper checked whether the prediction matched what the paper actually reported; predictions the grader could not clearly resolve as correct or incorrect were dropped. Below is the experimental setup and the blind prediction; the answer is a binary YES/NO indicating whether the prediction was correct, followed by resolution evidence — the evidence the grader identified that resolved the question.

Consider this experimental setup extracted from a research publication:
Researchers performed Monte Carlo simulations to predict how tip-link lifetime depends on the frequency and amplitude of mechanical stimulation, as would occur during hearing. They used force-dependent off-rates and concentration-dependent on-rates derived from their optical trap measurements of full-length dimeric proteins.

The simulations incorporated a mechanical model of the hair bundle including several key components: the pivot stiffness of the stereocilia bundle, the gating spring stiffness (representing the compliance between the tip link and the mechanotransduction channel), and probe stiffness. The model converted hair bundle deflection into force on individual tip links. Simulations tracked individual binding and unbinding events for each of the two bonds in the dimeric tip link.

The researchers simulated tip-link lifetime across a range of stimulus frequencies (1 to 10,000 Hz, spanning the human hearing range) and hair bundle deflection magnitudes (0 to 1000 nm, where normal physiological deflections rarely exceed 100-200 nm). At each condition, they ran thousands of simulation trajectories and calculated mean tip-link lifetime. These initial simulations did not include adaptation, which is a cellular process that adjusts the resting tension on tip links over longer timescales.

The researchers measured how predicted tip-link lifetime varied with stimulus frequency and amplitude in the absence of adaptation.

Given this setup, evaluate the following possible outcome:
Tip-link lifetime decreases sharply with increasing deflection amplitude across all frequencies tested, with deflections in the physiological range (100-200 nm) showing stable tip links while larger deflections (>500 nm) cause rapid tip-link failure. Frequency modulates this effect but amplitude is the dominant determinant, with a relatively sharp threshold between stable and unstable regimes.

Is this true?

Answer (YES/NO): NO